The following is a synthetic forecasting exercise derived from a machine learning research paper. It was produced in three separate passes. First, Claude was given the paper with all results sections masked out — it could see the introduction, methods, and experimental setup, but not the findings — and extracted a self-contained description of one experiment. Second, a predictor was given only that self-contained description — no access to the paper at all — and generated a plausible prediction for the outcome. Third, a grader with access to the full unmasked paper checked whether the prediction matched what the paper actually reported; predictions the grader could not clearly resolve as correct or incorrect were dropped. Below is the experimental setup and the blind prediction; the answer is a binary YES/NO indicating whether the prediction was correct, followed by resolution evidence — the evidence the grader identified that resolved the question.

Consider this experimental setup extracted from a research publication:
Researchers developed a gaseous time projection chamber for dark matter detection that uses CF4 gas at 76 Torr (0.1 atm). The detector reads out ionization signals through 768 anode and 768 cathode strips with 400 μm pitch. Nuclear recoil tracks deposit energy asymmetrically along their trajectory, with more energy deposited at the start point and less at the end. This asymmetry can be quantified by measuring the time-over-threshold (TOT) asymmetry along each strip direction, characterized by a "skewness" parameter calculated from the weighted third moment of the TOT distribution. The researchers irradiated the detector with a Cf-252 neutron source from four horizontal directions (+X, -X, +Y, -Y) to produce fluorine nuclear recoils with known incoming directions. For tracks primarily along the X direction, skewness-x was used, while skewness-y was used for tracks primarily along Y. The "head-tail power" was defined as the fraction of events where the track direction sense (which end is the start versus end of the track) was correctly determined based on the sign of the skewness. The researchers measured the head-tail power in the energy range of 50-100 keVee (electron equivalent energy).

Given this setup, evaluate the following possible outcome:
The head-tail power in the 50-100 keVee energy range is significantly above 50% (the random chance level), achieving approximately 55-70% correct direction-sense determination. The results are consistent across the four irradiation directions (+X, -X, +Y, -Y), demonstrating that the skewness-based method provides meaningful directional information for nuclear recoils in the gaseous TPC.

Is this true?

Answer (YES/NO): NO